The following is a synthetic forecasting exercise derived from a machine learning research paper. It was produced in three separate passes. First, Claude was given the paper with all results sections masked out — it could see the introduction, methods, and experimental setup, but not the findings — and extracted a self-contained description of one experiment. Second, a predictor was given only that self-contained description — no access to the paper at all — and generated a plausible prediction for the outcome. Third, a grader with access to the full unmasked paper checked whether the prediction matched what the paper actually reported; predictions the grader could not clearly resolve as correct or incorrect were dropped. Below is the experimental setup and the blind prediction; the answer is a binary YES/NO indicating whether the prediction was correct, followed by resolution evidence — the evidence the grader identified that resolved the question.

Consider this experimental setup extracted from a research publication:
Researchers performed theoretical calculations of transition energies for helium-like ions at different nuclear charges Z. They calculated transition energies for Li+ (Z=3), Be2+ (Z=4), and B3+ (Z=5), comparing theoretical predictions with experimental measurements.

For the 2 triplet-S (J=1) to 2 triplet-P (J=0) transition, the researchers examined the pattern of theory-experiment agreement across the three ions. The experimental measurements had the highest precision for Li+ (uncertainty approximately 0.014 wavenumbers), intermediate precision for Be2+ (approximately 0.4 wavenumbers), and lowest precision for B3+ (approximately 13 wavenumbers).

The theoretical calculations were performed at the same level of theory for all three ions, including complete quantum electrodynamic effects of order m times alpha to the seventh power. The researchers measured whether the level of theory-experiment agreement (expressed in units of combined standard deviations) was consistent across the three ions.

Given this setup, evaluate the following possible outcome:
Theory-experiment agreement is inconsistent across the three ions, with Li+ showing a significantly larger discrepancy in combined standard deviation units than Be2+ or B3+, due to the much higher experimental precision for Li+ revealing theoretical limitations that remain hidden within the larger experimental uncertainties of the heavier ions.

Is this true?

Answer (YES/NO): NO